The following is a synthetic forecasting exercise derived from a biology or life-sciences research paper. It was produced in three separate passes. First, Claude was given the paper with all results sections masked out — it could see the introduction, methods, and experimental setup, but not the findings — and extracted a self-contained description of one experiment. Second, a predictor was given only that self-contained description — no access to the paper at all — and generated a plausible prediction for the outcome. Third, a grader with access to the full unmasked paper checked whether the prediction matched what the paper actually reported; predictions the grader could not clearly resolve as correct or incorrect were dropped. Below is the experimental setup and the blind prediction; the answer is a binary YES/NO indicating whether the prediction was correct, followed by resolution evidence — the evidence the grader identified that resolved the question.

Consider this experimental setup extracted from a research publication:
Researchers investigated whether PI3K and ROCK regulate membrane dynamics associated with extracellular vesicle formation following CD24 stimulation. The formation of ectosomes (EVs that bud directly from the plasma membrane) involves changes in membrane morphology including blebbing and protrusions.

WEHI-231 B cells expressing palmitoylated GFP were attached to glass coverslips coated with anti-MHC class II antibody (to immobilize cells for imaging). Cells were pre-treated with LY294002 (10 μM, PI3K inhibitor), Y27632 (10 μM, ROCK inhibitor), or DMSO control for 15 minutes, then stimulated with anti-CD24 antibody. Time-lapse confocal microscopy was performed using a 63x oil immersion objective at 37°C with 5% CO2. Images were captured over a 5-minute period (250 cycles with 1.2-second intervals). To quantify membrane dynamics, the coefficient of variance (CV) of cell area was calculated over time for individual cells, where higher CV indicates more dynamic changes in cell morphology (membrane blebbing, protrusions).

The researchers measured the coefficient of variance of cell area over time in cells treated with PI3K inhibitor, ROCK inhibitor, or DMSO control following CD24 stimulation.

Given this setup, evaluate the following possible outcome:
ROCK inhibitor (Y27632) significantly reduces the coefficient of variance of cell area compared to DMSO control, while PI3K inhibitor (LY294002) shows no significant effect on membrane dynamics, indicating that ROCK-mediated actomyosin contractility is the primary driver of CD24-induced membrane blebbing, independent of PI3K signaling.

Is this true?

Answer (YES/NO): NO